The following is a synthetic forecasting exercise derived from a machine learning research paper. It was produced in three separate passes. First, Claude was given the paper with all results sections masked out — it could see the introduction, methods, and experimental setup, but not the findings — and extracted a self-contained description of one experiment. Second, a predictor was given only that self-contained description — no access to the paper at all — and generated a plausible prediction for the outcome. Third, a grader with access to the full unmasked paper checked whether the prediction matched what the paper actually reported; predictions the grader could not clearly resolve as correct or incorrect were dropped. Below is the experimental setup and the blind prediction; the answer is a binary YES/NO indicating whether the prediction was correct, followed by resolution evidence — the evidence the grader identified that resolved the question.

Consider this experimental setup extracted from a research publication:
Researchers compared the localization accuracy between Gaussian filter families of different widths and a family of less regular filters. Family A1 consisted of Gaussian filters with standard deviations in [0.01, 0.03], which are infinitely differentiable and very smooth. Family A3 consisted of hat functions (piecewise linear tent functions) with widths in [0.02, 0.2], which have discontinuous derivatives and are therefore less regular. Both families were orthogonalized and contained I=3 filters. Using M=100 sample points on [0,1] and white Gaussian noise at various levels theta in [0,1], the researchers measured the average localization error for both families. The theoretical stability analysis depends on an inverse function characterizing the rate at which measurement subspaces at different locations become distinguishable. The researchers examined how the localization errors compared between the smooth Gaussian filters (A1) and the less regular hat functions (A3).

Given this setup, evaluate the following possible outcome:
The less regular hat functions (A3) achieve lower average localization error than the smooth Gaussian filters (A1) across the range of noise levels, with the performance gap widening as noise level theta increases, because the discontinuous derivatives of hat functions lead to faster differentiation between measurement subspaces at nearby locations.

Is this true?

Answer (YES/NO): NO